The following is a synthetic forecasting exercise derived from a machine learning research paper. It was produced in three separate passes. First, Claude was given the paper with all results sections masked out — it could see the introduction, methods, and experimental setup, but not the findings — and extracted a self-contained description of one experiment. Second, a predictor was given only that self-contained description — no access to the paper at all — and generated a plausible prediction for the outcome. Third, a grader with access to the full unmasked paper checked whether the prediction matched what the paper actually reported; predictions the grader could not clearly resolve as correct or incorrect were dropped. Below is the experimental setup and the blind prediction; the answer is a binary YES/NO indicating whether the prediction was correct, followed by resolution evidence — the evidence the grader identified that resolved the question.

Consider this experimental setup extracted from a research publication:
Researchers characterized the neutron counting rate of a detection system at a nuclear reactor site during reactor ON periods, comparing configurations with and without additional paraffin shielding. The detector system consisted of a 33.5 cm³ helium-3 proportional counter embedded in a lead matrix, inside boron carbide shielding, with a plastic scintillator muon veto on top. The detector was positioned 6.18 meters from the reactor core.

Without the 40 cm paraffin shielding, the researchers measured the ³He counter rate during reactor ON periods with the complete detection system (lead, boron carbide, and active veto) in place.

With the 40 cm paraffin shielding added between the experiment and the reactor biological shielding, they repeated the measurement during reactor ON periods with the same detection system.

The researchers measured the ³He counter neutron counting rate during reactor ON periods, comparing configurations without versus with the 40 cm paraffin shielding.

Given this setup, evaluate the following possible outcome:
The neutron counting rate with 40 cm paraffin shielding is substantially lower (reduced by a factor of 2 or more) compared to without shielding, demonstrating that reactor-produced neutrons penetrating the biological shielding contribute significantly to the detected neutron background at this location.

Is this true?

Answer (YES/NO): NO